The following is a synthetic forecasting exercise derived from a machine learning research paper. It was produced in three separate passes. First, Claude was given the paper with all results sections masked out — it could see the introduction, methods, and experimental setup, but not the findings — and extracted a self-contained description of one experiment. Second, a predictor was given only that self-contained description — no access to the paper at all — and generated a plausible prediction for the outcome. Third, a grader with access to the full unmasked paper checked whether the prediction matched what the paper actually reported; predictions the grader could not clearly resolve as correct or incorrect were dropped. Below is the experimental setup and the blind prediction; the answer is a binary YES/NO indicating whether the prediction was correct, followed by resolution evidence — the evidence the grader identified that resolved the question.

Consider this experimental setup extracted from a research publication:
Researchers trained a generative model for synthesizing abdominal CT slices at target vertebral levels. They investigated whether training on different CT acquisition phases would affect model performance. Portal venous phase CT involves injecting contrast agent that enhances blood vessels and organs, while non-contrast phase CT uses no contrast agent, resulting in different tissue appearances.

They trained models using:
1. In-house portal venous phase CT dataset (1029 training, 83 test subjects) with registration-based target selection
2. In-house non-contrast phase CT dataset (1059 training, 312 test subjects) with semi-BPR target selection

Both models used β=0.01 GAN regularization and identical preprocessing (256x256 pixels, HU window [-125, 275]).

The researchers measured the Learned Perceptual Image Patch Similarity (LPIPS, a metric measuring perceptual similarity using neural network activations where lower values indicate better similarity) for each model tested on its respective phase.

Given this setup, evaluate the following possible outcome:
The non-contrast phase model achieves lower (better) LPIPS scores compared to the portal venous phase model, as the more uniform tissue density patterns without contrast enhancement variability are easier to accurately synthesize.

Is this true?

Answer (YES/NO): NO